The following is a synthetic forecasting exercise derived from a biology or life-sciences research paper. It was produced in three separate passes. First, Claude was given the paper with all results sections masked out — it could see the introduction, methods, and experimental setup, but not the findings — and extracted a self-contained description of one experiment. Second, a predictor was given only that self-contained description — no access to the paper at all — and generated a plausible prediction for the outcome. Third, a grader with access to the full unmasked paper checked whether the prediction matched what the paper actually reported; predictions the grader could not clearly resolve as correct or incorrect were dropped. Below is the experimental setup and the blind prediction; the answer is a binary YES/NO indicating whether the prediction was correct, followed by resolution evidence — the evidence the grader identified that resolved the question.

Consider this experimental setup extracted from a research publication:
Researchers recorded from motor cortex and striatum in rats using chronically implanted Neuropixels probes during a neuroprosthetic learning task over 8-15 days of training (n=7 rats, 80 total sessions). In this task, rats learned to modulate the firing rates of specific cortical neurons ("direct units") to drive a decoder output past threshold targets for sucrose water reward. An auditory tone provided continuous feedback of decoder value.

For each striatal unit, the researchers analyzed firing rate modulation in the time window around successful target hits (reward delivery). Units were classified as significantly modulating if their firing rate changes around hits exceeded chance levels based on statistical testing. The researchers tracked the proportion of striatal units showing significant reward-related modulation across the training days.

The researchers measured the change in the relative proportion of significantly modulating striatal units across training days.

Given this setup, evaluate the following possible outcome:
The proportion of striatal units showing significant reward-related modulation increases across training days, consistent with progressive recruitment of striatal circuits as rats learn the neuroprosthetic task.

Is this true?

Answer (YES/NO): YES